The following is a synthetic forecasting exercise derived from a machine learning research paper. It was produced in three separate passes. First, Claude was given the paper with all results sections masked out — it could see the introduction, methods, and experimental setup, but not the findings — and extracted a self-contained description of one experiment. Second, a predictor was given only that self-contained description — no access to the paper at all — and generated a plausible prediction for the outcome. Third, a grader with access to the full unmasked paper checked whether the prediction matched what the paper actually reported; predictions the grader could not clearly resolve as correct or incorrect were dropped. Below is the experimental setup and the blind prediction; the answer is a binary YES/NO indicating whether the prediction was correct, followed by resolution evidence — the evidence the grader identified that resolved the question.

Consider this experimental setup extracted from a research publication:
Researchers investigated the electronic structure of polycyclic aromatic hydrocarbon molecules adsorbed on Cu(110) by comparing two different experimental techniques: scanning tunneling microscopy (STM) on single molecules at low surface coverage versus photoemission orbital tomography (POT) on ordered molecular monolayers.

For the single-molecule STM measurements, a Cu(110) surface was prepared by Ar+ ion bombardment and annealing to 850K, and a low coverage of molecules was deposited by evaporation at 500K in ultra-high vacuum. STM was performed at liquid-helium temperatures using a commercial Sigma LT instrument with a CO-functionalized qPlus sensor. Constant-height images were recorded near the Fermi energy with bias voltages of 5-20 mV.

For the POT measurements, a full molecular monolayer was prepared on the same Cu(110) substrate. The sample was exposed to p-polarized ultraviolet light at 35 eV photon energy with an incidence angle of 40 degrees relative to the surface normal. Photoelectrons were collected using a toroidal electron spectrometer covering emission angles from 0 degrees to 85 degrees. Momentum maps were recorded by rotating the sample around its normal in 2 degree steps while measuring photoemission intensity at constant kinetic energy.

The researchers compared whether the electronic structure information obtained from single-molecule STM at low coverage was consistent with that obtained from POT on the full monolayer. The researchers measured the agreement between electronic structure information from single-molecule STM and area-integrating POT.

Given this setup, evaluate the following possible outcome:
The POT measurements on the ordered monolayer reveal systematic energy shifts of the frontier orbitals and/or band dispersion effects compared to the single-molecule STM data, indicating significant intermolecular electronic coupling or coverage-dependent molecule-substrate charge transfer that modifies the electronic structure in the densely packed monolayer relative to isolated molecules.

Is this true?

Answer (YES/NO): NO